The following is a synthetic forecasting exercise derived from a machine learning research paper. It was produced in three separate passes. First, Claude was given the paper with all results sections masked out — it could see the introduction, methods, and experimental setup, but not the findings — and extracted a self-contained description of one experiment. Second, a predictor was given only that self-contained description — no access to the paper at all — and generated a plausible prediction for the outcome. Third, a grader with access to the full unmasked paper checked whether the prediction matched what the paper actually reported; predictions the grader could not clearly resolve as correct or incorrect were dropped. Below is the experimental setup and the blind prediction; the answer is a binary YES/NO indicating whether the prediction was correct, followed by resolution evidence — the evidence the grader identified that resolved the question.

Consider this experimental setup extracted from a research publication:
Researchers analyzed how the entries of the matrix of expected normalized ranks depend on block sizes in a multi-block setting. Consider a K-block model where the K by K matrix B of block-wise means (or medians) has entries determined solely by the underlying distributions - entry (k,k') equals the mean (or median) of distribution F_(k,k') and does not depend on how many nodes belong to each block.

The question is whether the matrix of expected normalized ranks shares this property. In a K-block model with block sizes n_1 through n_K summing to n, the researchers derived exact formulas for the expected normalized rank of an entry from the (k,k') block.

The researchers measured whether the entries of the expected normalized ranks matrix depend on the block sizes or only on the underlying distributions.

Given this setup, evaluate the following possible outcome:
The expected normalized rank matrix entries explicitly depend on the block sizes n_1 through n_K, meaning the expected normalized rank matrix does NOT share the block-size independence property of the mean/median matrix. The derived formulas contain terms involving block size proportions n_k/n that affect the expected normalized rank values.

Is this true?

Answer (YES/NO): YES